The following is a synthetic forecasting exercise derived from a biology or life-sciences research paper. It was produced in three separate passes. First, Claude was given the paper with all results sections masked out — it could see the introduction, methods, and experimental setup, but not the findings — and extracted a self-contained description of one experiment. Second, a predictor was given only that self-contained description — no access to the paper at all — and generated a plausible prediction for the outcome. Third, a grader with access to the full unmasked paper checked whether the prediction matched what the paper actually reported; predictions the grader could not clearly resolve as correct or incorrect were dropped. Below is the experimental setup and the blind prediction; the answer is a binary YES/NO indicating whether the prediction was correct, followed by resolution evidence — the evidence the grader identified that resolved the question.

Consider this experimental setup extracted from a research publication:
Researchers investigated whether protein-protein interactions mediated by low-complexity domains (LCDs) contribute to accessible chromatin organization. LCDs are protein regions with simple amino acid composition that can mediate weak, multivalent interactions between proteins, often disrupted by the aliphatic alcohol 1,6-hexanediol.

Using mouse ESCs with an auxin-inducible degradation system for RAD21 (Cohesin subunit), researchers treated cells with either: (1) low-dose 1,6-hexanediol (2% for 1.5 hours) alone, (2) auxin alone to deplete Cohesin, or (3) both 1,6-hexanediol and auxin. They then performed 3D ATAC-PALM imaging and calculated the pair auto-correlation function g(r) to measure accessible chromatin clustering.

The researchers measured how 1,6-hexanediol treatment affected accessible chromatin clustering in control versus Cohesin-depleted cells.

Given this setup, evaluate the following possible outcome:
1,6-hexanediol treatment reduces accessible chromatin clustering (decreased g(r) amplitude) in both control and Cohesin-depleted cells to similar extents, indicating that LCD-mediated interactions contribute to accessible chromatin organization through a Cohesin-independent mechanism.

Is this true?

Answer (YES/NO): NO